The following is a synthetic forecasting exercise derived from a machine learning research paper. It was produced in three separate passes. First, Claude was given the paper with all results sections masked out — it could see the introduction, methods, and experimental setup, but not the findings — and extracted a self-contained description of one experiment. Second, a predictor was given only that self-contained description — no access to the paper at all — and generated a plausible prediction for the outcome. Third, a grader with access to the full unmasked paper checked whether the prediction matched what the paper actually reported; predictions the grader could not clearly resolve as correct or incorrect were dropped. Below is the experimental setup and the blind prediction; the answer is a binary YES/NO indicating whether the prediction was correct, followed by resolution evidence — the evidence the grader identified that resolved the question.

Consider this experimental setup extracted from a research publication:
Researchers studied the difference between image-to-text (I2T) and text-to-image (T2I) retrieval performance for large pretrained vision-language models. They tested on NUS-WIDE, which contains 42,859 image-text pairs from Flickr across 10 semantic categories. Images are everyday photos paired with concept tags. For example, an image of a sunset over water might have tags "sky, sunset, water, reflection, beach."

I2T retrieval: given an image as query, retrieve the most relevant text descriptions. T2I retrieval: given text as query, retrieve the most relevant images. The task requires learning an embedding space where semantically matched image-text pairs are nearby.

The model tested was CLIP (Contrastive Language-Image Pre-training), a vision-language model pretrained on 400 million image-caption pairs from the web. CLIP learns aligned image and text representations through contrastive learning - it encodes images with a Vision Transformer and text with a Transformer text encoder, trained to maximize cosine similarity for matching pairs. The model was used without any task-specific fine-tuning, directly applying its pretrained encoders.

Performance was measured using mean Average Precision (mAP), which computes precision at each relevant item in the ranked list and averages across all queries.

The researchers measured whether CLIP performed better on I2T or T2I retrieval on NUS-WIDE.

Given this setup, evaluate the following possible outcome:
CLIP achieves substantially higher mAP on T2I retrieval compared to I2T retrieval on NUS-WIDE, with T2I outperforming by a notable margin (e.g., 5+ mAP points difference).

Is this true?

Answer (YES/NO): NO